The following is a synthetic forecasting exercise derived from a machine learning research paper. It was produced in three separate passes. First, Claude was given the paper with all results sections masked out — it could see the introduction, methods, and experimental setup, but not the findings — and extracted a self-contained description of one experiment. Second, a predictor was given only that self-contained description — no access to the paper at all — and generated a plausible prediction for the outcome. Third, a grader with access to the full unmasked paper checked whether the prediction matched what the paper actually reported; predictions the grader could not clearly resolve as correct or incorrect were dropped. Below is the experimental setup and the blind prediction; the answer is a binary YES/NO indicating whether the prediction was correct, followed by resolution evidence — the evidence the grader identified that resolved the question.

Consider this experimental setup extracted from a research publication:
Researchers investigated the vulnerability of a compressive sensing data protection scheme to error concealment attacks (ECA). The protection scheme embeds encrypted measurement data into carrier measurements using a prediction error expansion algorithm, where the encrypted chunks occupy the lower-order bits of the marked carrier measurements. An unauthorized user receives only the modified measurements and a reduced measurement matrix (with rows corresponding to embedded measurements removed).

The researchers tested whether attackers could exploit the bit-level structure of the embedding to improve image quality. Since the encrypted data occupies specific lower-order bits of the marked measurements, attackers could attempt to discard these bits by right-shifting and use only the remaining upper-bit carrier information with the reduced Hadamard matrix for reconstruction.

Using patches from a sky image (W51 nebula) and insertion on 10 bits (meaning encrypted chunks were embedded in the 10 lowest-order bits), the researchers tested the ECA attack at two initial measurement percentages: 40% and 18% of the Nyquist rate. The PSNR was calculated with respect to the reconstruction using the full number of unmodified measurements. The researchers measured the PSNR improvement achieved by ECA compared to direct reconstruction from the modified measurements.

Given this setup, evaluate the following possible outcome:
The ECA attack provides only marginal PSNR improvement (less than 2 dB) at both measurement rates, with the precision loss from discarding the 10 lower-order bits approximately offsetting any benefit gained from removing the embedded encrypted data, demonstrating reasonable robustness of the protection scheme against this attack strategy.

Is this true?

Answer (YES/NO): NO